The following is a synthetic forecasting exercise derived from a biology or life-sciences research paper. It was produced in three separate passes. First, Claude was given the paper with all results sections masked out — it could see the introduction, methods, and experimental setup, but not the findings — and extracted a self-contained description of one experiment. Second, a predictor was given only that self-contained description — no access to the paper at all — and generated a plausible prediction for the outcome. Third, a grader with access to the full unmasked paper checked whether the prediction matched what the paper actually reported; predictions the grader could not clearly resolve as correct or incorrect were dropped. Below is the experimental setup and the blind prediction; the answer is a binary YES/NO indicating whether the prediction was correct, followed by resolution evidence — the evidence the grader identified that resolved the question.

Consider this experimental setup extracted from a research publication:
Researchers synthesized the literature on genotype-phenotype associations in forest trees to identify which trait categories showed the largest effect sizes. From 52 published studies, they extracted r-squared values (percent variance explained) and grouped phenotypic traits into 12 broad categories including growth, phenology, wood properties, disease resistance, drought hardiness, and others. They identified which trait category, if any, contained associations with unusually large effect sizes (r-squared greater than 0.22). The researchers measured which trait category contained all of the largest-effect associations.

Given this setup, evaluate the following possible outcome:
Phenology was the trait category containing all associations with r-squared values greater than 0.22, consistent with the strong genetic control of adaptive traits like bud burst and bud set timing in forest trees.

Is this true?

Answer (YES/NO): NO